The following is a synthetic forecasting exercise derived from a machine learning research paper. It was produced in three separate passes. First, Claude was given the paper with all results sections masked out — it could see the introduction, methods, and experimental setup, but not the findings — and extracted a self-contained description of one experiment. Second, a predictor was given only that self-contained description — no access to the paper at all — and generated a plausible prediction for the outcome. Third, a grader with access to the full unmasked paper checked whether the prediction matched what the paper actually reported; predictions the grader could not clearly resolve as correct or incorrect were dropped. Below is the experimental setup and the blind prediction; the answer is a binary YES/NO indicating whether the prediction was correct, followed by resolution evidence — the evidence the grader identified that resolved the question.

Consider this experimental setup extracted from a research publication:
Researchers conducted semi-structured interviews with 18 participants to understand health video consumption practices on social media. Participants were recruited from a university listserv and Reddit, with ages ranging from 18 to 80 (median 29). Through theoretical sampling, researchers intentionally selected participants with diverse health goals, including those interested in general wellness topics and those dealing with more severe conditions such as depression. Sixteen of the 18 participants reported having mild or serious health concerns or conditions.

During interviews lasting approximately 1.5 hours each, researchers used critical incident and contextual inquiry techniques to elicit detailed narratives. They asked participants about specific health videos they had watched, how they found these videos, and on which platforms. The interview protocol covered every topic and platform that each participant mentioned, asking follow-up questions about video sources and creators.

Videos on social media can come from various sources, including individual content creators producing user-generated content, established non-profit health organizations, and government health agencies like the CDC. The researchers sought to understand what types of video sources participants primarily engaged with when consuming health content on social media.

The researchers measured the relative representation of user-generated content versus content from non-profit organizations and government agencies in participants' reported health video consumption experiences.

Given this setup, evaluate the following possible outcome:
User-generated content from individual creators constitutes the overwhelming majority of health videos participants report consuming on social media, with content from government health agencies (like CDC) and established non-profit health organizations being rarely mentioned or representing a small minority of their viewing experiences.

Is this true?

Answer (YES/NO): YES